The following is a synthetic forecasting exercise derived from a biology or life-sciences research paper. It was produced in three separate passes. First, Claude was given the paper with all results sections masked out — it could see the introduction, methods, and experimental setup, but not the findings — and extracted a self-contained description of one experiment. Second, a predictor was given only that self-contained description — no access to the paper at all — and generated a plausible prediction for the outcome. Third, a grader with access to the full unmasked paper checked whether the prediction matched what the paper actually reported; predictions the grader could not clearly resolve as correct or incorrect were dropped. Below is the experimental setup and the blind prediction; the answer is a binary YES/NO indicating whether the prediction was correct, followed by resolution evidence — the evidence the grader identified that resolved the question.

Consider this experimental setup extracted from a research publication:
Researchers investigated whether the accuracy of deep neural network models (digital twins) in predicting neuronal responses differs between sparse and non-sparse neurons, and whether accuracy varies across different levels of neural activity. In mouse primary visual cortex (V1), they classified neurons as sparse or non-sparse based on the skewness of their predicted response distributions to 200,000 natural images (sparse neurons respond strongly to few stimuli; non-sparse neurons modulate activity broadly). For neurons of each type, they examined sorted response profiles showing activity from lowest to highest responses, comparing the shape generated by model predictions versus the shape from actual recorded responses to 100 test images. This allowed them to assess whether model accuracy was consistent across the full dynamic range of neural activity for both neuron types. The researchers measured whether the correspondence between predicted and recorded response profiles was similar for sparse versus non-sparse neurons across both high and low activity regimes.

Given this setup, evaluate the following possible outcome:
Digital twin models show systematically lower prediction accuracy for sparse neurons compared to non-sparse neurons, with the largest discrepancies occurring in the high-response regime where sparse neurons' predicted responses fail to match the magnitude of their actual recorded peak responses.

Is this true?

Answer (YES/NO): NO